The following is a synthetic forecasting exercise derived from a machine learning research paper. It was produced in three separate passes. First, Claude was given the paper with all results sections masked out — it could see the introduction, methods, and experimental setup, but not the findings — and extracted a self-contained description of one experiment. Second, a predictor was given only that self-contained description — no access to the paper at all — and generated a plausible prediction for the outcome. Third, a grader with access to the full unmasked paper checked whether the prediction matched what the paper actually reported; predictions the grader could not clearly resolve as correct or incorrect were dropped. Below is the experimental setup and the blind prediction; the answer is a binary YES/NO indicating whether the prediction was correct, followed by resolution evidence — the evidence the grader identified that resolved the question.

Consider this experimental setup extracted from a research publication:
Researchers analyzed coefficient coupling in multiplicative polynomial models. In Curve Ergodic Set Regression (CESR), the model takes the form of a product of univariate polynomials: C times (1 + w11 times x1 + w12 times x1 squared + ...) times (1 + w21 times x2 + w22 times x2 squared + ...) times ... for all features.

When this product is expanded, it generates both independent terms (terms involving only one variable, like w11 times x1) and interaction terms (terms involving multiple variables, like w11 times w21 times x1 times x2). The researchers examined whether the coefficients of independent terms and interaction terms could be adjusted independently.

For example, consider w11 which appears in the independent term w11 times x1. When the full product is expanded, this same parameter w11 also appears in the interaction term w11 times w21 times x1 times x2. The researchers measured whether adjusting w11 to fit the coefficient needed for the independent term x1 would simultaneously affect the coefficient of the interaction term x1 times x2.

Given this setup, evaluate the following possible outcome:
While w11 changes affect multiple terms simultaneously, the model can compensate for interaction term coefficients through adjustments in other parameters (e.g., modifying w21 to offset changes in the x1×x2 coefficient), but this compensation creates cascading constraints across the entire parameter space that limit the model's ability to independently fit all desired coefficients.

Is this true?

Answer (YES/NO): YES